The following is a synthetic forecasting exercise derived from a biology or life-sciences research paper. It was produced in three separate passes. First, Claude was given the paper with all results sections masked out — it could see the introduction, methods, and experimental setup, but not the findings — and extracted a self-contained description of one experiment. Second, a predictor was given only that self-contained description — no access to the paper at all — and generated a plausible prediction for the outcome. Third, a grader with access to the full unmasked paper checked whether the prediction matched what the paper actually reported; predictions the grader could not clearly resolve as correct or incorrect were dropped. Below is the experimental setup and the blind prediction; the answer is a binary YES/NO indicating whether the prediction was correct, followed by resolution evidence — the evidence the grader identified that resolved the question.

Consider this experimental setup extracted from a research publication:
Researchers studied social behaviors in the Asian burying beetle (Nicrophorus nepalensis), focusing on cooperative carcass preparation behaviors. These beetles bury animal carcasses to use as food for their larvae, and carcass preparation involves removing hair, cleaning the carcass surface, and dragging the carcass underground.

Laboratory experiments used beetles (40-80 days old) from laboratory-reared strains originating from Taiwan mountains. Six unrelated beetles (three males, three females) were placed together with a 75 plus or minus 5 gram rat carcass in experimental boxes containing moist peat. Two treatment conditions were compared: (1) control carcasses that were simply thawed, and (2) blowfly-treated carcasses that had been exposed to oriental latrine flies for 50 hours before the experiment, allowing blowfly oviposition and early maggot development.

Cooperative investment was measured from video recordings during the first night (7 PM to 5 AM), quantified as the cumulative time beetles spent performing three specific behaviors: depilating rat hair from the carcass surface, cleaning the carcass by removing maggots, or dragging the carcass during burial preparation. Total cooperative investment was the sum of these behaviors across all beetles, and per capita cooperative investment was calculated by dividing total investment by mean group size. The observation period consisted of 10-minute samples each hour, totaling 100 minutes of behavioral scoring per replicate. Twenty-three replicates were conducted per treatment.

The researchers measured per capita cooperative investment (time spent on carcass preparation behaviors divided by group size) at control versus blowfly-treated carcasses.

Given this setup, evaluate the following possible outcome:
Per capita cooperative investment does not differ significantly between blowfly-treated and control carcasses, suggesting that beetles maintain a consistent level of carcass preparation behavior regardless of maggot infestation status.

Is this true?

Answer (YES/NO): NO